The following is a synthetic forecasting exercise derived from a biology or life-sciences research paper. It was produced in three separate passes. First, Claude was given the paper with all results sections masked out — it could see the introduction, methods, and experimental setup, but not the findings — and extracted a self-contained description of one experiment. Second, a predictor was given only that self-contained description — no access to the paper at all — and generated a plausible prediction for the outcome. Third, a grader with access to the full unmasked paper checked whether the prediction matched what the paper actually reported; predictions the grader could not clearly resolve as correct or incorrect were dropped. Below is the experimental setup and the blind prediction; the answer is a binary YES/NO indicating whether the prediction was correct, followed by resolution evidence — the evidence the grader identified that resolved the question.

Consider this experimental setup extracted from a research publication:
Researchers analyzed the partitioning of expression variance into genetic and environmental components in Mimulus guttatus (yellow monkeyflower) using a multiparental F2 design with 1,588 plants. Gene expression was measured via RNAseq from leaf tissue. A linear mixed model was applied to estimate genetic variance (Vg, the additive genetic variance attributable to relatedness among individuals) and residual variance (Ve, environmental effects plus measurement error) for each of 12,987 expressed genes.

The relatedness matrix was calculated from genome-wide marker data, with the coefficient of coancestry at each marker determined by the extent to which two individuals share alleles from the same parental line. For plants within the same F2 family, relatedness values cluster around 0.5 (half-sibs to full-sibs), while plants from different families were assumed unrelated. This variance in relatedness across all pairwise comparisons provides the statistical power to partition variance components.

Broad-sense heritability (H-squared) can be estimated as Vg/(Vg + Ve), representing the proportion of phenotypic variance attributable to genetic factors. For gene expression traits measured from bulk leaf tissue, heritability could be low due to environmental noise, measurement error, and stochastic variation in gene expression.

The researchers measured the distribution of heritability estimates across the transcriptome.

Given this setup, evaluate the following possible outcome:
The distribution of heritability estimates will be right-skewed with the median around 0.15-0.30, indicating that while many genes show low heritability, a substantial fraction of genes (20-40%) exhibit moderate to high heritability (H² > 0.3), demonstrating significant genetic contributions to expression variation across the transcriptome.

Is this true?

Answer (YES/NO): NO